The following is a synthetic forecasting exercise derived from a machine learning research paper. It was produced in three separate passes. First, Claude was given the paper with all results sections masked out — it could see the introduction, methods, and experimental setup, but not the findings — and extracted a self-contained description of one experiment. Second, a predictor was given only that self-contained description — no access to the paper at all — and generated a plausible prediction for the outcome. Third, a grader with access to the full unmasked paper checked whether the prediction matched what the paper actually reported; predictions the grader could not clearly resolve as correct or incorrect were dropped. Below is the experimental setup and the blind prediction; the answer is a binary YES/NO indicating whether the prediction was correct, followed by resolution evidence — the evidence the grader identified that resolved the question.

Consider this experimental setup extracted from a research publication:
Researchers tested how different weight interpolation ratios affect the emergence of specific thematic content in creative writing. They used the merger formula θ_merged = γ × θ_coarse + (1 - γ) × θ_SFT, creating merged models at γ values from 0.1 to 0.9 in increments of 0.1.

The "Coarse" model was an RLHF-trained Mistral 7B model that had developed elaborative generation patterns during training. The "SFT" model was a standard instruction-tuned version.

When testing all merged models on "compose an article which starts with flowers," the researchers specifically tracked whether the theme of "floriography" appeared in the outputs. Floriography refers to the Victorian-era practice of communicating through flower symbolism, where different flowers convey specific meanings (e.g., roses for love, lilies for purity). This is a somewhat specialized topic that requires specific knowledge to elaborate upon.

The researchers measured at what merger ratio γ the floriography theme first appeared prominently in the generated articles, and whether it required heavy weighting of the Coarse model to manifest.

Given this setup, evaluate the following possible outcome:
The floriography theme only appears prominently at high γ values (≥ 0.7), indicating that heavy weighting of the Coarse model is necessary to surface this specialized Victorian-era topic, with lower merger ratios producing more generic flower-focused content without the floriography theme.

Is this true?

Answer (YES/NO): NO